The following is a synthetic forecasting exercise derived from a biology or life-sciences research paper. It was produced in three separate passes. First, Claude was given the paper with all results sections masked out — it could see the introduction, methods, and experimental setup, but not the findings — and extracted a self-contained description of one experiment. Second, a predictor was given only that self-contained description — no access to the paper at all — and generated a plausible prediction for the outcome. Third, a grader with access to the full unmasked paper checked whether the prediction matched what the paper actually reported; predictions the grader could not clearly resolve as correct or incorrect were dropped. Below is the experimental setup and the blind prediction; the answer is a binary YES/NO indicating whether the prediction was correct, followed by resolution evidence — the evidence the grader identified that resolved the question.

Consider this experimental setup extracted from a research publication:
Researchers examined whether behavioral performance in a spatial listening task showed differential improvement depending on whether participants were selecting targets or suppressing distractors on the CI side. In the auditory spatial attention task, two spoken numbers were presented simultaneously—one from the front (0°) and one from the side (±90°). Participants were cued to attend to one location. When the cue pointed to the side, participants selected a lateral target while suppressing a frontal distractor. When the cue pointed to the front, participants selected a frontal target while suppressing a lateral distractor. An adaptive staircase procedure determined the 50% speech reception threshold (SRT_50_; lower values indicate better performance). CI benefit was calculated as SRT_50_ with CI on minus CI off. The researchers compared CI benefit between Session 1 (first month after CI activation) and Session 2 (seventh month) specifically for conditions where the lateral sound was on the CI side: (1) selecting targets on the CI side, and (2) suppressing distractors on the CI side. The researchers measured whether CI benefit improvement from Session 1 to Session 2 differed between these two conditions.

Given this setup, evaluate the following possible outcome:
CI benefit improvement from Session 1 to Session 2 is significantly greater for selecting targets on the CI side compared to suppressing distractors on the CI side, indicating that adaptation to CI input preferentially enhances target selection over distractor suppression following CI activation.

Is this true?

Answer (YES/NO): NO